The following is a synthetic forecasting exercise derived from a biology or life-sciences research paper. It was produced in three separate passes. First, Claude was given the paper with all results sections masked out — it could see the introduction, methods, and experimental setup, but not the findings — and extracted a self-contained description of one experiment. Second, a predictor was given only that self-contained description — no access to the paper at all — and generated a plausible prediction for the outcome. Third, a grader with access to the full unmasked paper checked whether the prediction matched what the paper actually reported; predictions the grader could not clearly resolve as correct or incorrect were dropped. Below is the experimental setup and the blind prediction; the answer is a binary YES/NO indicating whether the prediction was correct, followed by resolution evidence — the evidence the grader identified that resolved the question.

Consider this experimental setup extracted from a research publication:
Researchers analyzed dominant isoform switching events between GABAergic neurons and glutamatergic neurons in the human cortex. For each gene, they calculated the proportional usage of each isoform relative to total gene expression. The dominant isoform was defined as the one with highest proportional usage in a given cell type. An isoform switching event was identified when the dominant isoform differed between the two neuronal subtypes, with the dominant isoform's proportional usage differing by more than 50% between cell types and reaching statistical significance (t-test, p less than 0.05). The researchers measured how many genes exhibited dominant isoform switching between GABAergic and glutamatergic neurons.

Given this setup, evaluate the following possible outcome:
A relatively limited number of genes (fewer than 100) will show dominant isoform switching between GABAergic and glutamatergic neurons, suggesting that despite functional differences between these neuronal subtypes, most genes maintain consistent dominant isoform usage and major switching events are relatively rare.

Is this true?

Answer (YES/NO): NO